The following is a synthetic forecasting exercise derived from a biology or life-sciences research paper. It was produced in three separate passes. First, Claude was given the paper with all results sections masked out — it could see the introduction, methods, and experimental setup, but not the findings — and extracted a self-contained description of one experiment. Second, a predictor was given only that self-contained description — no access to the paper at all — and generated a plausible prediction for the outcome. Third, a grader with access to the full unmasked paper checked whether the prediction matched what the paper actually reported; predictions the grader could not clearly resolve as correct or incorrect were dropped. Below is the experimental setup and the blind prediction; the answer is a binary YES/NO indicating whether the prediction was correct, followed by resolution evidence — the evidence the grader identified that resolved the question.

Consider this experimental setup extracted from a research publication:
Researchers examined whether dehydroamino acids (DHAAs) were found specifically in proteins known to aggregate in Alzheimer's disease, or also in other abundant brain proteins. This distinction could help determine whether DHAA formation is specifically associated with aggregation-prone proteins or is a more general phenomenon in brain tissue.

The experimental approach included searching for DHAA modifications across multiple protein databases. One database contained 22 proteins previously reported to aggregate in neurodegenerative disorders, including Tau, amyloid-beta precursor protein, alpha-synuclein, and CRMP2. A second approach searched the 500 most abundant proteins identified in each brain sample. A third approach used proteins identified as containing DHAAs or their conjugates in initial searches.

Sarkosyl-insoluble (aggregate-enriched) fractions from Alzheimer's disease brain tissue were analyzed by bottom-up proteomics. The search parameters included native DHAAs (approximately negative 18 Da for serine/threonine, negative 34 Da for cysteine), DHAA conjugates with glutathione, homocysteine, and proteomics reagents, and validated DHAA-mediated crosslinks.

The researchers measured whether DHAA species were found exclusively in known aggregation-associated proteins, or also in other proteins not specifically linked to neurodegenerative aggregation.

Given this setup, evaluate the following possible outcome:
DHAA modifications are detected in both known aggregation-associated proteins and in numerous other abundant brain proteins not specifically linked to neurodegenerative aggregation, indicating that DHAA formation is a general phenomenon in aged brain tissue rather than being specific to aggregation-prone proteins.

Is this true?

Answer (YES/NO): YES